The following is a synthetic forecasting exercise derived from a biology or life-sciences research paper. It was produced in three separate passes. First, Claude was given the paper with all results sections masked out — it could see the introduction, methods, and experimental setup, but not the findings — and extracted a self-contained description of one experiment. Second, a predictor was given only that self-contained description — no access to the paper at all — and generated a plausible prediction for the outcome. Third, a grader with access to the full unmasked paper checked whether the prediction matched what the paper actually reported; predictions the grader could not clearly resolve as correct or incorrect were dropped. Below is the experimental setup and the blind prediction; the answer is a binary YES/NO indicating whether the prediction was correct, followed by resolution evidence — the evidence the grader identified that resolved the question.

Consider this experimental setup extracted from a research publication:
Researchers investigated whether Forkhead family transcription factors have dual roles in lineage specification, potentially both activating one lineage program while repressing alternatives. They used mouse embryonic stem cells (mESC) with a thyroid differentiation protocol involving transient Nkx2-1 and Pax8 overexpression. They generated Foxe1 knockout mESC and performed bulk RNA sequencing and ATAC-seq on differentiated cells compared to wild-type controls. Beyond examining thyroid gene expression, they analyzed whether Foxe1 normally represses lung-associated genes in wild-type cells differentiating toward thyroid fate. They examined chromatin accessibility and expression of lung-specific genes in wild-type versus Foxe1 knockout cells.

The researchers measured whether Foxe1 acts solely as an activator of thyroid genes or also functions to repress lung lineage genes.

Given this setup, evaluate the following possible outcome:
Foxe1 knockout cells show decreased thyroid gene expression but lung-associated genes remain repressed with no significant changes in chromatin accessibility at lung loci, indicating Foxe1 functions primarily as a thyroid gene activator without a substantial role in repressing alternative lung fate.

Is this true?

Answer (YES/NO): NO